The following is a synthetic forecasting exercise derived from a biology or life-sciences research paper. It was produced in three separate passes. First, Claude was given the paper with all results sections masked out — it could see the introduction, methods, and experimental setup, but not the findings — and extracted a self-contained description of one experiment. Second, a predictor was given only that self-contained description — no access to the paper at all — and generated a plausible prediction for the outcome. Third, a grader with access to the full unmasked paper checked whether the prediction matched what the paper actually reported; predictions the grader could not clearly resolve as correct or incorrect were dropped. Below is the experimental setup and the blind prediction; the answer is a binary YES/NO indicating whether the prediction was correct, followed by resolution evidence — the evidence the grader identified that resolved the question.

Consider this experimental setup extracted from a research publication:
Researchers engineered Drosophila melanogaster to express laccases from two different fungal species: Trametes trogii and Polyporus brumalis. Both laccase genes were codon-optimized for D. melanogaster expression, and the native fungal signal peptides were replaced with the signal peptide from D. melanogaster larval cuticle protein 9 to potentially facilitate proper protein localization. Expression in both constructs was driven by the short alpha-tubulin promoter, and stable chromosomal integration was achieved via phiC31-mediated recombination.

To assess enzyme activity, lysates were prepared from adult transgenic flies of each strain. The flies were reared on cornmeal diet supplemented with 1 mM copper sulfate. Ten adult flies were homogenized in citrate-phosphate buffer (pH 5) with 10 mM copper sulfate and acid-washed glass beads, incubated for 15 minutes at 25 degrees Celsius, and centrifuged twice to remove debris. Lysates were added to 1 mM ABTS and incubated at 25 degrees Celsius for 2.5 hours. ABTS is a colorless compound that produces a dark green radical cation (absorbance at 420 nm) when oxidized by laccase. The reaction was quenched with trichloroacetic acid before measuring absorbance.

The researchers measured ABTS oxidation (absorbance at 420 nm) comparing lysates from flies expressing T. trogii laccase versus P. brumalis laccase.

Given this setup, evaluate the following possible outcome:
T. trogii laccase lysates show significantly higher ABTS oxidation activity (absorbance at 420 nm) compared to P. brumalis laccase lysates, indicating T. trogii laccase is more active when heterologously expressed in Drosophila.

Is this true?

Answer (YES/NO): YES